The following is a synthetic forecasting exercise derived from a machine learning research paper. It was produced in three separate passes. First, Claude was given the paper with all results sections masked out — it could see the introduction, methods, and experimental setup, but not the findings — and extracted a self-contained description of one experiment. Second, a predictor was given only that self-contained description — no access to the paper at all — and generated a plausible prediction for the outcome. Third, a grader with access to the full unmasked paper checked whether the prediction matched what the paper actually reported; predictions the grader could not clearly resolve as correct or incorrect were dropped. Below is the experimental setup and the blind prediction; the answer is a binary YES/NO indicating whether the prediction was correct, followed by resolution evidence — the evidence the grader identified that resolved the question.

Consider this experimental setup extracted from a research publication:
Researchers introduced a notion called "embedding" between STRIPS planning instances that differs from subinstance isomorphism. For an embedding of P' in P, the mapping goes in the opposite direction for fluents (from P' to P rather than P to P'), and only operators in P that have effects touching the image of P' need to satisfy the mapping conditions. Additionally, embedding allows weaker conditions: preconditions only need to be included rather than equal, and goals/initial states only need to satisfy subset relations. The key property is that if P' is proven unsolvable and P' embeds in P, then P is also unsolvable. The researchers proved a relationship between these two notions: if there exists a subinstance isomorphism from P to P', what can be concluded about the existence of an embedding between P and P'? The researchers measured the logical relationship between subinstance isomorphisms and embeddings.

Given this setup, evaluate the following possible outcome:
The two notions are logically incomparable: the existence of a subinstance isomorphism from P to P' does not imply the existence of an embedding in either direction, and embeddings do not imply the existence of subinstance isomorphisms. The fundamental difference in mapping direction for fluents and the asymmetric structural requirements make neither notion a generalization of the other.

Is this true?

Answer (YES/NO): NO